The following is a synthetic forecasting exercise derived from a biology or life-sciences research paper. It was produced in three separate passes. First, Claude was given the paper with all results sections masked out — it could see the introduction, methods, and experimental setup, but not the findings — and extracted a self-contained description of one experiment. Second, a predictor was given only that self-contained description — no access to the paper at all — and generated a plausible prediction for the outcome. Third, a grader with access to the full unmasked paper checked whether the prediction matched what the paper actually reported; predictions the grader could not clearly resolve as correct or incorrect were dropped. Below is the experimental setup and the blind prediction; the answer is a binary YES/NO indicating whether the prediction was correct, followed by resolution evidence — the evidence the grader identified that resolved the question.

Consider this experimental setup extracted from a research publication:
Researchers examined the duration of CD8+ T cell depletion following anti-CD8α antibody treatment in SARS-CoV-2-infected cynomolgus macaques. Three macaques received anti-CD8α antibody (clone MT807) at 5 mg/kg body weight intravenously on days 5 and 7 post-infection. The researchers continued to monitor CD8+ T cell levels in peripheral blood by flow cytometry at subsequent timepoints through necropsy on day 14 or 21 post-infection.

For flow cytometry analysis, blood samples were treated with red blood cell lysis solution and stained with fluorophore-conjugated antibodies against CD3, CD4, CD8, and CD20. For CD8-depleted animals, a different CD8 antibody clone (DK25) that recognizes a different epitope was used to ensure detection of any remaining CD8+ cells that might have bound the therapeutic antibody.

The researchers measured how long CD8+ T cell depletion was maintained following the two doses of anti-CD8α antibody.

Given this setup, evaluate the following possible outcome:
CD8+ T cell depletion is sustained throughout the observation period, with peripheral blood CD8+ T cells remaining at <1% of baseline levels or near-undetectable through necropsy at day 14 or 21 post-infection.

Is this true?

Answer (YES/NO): YES